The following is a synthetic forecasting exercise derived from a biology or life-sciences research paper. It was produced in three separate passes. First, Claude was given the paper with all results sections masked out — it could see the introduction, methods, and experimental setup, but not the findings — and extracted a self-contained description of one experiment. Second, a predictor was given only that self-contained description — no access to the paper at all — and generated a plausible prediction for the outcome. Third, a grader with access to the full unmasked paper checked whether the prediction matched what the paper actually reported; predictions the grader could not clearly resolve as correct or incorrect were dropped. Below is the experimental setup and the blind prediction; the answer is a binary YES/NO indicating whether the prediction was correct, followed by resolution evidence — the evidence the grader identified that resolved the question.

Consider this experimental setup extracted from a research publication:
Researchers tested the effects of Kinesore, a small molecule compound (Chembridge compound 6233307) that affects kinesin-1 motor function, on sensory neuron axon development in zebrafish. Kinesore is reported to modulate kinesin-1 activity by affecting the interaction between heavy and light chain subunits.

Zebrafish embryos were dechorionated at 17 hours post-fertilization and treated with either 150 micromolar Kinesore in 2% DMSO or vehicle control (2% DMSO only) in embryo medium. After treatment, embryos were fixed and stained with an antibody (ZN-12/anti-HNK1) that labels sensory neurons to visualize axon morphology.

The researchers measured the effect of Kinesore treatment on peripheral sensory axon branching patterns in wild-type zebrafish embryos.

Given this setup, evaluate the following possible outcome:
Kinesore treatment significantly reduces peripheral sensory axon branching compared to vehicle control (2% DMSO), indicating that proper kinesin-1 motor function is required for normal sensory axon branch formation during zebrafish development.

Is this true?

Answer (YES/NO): YES